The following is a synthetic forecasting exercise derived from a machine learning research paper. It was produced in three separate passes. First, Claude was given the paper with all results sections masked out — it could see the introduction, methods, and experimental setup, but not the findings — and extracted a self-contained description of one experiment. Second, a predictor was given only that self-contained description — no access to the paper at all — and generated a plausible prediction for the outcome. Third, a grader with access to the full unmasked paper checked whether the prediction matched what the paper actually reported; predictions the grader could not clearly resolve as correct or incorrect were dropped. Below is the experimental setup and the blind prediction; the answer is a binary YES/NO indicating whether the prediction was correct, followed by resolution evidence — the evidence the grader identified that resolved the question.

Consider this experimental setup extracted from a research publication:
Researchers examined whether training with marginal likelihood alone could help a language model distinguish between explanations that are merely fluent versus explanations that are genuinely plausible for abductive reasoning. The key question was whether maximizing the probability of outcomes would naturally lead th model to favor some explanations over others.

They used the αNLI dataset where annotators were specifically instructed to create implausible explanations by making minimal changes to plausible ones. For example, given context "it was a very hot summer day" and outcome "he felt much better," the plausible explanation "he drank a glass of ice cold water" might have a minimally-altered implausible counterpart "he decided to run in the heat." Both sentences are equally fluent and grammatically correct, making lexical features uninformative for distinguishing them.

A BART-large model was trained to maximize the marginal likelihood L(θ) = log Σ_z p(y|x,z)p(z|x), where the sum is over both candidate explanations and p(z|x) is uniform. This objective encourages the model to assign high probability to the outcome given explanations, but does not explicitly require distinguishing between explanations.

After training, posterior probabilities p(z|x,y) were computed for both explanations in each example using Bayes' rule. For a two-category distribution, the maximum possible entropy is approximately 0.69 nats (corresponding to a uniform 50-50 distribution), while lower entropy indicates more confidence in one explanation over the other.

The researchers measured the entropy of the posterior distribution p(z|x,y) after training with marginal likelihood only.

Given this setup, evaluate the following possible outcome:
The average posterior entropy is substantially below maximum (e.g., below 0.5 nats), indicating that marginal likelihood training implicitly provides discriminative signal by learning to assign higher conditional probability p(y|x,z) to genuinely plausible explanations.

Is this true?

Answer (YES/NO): NO